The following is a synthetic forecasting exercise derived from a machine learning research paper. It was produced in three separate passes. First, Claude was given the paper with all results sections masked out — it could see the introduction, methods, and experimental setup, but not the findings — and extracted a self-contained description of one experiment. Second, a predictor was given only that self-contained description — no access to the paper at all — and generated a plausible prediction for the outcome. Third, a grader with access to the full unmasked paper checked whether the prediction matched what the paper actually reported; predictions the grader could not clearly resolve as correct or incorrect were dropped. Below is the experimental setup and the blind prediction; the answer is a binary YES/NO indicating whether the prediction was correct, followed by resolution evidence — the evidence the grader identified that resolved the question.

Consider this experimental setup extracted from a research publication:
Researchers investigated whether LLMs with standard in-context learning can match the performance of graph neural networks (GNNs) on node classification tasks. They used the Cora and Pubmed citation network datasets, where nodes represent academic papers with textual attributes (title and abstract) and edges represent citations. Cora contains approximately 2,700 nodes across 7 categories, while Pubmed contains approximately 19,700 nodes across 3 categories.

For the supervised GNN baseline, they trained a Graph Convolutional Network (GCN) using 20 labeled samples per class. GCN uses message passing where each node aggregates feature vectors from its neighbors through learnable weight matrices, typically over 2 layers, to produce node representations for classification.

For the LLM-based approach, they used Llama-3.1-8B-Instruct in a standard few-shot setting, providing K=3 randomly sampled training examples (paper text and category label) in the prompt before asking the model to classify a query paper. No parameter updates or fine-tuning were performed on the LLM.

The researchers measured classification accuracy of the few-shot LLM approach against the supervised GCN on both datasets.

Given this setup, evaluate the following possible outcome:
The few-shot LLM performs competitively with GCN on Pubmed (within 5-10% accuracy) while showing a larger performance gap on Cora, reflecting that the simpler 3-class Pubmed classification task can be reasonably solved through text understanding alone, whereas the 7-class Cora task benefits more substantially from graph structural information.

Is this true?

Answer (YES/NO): NO